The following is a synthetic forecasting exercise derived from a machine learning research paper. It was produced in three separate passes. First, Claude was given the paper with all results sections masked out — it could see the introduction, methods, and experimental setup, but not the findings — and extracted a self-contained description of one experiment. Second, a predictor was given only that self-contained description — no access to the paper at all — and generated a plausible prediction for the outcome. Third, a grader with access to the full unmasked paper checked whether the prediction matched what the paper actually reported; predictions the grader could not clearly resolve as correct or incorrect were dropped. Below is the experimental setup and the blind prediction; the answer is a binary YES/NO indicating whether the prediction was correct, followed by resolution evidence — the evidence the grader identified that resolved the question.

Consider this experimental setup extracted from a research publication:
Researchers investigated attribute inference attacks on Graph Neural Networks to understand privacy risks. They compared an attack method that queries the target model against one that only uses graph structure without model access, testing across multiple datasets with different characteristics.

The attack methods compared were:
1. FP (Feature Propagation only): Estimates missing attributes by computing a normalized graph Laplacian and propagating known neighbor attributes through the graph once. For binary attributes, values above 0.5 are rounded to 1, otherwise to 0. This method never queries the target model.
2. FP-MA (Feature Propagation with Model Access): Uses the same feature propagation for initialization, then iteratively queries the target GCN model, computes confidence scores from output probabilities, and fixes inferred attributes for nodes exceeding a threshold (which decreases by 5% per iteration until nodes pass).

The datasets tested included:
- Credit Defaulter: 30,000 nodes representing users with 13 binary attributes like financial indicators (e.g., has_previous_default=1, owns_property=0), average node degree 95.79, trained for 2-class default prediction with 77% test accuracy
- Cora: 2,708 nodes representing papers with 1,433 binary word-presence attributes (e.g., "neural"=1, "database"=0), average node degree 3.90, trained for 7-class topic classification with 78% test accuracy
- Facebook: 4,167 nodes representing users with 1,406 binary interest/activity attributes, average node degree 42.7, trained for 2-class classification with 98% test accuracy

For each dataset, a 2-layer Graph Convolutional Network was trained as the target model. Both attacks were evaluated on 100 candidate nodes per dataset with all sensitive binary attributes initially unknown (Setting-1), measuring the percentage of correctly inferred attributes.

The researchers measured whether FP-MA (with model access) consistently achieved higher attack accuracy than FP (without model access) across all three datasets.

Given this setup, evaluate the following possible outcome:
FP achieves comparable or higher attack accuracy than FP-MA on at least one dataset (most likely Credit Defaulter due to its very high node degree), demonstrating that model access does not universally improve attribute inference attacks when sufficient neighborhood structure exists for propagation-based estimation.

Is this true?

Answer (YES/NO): YES